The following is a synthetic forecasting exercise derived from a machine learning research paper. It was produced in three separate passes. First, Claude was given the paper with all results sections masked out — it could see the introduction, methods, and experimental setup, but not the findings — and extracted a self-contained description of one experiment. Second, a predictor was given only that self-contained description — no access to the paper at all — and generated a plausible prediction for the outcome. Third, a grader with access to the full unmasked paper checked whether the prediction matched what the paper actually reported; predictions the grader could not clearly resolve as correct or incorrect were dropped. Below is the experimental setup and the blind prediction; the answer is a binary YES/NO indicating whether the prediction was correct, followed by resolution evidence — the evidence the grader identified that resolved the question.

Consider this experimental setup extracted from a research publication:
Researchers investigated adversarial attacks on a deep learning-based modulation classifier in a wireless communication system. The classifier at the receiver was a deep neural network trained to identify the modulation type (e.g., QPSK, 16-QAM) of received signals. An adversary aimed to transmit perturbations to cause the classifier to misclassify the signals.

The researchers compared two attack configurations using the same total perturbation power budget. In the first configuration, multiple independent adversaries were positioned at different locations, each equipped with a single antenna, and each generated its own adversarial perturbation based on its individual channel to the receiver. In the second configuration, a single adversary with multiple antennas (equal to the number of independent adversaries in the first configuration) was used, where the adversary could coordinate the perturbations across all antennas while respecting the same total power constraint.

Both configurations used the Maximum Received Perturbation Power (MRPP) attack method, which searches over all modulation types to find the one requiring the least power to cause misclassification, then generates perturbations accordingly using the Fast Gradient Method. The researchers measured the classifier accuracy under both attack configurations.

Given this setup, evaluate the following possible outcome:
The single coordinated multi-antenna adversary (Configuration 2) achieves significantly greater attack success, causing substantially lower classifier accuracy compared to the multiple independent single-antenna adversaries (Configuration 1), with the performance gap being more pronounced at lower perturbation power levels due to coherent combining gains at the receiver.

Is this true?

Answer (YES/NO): NO